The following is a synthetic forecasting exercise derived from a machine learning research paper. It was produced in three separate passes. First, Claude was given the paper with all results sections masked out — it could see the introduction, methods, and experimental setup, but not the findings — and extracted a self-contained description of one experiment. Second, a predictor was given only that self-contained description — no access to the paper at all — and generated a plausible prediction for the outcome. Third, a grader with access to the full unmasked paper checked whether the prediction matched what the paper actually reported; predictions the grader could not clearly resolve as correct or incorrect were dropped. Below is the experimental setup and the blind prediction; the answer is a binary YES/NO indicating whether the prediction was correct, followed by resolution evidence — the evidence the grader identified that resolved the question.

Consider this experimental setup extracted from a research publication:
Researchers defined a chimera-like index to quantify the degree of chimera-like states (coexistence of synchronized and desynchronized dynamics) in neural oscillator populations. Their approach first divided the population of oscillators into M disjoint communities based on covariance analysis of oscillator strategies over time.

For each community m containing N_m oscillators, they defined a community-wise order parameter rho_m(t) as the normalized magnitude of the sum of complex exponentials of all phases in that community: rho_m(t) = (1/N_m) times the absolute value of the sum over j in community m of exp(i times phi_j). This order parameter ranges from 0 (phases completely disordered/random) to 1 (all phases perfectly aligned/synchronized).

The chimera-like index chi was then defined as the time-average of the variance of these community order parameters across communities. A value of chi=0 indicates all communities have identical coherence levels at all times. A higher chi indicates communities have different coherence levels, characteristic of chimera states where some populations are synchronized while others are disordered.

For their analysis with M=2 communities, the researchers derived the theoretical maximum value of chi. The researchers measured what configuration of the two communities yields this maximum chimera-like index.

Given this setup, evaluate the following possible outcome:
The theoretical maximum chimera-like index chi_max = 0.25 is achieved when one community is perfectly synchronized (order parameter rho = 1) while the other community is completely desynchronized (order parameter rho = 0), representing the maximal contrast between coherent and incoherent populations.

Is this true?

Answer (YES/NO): NO